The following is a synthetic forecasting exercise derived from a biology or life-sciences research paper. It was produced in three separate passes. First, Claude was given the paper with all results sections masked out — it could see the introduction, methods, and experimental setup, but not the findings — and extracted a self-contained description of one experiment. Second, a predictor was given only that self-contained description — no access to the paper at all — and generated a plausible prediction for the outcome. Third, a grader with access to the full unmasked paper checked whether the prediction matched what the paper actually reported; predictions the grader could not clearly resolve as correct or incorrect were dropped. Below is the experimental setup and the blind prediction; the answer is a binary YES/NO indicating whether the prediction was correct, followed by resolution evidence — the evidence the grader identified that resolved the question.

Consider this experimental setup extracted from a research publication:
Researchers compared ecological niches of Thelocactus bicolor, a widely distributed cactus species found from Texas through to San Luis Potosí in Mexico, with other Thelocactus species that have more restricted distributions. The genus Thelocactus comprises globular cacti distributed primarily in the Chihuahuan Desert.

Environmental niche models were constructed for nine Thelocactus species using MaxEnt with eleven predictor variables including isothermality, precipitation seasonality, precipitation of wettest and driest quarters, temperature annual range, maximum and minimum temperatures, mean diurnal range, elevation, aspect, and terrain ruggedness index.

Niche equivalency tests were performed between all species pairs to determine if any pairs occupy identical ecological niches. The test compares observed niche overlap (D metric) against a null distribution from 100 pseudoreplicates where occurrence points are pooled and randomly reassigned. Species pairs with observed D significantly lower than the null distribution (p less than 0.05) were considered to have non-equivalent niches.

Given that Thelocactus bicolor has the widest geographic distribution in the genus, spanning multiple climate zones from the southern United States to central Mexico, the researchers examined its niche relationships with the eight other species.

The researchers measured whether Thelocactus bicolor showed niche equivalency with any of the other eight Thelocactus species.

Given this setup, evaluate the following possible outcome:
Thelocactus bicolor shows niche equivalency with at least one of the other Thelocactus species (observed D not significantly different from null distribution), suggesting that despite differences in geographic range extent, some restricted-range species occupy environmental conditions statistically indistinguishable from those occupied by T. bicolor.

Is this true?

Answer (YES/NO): NO